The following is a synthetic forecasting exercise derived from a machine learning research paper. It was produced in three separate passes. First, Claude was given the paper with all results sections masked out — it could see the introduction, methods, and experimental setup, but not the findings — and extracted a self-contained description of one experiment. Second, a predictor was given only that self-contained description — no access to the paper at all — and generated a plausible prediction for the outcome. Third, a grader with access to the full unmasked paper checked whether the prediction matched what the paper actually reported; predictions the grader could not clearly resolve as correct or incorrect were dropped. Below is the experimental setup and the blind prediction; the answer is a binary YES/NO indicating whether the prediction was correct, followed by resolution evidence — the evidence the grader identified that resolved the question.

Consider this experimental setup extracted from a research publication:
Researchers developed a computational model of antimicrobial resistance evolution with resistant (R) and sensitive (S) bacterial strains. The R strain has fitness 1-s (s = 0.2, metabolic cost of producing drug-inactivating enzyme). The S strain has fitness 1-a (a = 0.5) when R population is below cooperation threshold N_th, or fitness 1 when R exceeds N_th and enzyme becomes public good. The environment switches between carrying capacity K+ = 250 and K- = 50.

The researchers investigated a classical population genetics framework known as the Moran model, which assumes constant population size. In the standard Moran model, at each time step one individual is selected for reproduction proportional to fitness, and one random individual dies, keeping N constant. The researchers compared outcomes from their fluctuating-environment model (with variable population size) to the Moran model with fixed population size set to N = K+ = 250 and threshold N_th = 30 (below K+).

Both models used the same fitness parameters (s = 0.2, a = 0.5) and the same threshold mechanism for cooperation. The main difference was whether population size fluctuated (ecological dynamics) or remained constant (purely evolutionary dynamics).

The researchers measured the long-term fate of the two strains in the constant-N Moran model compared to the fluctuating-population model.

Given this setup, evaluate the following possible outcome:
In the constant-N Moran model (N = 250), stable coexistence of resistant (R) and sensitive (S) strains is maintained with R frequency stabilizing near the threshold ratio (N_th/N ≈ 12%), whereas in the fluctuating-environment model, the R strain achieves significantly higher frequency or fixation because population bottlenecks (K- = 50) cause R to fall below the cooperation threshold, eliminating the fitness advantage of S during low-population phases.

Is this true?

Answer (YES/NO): NO